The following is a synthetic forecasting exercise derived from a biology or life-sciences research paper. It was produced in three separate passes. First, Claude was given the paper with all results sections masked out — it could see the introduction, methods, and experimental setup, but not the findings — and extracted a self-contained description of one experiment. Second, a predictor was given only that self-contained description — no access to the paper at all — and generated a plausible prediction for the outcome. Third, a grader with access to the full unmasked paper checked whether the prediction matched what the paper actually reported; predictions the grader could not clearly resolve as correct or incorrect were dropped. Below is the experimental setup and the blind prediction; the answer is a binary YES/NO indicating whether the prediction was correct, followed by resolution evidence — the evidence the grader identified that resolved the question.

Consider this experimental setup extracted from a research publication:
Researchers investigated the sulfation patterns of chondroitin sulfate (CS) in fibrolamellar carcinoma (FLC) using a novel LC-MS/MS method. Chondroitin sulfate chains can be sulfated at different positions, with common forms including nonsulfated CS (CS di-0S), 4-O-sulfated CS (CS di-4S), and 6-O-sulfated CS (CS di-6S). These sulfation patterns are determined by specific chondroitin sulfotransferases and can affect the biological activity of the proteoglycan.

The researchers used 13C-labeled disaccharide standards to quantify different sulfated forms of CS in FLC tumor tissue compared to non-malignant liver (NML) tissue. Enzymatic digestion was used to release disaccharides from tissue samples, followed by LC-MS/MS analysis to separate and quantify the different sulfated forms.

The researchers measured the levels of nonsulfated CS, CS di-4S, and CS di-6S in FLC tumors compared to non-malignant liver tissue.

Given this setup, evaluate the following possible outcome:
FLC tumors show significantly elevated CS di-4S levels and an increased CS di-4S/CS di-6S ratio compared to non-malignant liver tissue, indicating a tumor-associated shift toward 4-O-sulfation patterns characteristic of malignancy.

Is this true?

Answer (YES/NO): NO